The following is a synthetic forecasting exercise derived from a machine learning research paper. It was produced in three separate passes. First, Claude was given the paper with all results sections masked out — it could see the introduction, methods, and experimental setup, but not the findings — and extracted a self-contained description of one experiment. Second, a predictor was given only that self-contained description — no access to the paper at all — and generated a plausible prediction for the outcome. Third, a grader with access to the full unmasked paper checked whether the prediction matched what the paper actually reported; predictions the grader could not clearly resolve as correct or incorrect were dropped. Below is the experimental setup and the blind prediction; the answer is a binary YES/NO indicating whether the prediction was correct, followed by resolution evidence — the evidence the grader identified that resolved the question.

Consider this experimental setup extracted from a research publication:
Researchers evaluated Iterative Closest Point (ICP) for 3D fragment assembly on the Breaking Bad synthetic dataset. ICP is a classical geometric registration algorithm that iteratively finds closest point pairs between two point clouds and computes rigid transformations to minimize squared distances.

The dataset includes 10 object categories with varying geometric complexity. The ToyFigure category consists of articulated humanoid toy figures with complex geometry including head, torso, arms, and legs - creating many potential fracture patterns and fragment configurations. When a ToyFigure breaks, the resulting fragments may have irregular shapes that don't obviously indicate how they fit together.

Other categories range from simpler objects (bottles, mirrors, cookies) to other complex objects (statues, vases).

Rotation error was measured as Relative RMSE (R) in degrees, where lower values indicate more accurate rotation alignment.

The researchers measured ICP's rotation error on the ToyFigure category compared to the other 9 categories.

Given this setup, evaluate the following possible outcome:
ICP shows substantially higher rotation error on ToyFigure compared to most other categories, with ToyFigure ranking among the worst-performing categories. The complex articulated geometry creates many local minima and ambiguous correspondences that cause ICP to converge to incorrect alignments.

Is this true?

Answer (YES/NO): YES